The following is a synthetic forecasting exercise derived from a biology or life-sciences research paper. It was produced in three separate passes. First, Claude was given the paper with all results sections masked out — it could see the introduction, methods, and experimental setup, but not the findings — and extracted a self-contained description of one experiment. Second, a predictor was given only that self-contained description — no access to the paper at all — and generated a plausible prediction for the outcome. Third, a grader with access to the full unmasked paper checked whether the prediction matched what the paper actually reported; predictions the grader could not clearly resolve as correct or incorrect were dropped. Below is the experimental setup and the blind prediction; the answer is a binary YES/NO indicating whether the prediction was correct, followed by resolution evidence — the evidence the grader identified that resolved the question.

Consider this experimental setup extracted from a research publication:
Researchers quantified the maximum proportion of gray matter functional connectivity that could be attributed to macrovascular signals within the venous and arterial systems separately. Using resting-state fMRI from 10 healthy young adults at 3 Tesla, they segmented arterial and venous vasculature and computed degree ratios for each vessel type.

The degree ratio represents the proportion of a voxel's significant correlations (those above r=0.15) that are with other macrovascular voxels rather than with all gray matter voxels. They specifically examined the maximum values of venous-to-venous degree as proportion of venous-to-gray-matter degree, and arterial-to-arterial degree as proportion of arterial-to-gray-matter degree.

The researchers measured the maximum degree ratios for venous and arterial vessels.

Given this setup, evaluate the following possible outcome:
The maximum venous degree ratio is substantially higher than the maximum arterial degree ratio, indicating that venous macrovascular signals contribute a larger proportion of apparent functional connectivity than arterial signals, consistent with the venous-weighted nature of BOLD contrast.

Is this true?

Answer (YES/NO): YES